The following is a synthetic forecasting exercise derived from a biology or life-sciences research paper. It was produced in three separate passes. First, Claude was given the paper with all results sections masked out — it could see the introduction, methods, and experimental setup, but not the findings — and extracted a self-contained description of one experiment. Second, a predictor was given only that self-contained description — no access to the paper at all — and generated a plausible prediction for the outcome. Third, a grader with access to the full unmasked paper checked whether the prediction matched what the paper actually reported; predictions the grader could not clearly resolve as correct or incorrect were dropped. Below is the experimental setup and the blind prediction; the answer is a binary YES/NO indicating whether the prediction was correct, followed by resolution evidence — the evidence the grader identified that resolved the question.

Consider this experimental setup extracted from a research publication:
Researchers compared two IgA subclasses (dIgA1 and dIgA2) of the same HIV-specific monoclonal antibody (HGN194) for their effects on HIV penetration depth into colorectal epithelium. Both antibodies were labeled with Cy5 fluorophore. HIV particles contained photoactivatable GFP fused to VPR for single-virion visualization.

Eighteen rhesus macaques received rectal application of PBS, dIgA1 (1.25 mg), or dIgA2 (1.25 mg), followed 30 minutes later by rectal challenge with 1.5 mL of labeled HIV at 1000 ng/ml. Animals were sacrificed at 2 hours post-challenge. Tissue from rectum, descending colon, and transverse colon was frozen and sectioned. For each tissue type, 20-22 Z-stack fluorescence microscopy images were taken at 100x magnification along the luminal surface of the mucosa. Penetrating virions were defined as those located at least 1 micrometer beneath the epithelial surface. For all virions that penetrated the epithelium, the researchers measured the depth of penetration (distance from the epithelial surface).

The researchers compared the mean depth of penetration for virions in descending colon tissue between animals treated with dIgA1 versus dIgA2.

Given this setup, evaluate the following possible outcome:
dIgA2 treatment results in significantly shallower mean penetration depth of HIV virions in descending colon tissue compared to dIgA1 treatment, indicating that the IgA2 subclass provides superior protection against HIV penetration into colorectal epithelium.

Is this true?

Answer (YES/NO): NO